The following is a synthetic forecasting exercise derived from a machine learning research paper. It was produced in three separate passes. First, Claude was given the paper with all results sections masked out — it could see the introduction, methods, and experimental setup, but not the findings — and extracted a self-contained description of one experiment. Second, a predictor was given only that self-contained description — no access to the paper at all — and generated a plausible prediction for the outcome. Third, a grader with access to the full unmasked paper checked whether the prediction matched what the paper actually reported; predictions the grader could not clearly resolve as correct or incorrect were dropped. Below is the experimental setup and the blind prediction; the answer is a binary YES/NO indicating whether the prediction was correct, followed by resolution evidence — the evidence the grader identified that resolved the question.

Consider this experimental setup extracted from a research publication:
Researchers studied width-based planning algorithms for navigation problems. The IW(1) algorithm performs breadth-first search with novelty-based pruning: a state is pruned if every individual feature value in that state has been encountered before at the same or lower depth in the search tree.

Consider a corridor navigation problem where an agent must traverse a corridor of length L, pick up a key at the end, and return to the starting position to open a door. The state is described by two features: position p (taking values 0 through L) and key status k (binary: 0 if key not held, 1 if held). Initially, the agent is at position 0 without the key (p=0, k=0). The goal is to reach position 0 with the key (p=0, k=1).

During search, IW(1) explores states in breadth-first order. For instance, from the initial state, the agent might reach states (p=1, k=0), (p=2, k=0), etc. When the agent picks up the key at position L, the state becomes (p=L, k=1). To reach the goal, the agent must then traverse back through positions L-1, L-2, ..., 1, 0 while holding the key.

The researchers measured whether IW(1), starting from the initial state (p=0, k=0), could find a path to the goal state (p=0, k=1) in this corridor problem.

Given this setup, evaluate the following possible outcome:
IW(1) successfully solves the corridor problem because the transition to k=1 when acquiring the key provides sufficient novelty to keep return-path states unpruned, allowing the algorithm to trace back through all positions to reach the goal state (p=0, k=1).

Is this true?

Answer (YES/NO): NO